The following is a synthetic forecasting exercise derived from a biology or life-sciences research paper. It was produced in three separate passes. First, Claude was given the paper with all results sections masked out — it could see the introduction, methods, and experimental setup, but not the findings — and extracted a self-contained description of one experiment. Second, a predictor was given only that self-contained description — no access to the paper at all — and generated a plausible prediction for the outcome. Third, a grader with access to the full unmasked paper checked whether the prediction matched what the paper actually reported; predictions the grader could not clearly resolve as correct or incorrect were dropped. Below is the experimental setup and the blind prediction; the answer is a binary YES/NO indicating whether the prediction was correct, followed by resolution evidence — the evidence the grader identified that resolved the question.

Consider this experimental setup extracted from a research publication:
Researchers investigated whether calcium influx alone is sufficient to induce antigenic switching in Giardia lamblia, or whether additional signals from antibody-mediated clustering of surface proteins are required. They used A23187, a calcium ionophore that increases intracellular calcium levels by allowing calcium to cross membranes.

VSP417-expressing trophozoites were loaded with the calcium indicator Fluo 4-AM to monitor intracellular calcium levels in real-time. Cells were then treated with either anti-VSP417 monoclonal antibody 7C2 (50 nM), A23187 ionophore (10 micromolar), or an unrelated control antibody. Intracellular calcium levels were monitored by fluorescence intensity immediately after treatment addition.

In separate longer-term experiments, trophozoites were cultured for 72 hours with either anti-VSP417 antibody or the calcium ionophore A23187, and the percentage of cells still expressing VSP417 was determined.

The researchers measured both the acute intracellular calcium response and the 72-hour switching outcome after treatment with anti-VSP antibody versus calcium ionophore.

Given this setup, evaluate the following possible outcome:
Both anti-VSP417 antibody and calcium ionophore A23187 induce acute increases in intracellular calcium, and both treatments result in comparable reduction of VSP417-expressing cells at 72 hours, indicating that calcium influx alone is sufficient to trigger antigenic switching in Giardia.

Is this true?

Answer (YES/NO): NO